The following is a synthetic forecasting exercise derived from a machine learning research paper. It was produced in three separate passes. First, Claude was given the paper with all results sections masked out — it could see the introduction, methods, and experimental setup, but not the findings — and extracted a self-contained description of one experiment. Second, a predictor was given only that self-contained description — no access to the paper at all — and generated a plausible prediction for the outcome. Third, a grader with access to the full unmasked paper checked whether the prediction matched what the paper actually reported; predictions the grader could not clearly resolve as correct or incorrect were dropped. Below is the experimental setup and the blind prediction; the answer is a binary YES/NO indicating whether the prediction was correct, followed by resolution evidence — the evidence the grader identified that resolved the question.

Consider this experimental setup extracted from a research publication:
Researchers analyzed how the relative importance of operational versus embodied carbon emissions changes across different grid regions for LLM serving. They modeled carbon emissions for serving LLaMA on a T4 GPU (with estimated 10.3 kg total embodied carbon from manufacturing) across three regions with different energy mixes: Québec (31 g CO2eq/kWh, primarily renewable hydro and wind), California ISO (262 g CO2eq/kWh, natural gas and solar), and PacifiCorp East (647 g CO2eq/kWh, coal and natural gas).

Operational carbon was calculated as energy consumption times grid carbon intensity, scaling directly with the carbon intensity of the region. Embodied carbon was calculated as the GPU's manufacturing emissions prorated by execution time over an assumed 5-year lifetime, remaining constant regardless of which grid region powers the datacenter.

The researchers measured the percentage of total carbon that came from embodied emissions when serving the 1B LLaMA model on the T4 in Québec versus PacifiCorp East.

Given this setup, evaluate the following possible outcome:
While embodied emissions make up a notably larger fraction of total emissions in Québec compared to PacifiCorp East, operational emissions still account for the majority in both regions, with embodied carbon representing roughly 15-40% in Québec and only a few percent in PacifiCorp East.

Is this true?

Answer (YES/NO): YES